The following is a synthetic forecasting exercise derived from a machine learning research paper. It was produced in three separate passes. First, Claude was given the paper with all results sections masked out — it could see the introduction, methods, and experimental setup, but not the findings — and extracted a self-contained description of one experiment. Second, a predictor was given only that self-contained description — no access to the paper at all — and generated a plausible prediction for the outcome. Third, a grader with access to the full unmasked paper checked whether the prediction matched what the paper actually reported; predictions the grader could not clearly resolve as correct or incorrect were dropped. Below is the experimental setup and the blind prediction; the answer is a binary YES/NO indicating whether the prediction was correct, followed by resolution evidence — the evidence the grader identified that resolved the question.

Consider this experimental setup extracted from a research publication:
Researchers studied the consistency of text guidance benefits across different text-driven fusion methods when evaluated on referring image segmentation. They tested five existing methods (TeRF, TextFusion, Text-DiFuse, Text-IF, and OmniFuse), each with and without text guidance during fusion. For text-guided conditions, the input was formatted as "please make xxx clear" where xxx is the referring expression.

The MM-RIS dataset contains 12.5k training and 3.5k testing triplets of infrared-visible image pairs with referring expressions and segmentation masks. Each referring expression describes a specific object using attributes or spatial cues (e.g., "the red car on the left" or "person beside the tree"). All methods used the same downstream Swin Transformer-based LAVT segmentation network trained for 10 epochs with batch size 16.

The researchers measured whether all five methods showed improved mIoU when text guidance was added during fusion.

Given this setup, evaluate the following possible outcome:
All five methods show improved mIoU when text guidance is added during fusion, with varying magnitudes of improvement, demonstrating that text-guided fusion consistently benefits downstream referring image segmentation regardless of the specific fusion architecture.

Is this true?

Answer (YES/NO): YES